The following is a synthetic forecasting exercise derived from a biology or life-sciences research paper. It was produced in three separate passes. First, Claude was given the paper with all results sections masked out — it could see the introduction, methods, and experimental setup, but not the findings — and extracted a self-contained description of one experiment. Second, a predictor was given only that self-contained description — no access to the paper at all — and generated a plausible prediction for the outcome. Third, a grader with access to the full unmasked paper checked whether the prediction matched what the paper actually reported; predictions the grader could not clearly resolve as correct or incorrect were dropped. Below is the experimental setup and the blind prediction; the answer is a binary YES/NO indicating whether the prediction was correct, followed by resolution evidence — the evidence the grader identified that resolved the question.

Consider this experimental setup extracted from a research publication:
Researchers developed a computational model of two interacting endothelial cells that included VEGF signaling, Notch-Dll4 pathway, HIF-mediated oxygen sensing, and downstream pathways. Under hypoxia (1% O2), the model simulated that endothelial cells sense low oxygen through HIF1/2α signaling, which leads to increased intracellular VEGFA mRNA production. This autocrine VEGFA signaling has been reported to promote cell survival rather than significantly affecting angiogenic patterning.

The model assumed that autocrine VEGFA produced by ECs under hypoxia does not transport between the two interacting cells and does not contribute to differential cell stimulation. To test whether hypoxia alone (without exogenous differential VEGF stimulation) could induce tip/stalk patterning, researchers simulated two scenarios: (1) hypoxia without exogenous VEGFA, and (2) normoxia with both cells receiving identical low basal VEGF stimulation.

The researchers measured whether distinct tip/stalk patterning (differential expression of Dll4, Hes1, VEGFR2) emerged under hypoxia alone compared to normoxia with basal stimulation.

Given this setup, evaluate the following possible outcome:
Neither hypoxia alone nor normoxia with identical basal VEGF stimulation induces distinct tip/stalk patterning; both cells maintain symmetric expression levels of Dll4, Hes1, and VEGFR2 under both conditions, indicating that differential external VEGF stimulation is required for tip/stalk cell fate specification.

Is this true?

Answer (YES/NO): YES